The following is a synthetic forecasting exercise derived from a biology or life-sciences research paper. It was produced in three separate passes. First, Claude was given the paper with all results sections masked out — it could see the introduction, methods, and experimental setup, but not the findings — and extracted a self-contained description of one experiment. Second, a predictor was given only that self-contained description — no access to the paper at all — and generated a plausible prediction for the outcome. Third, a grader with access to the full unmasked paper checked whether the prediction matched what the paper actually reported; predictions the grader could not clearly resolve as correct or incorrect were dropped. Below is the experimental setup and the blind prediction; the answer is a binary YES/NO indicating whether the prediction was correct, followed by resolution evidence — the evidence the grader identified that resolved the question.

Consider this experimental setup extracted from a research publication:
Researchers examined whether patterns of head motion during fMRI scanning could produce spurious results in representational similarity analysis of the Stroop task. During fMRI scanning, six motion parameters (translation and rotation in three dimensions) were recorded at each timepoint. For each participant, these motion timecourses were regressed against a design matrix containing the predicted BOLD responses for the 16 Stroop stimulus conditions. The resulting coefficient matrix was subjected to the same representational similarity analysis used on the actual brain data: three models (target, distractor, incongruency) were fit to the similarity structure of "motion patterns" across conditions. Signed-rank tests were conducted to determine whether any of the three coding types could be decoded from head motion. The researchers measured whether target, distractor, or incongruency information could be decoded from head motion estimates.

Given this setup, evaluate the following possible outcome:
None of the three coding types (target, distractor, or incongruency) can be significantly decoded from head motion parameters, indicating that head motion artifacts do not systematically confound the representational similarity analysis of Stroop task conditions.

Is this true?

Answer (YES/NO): YES